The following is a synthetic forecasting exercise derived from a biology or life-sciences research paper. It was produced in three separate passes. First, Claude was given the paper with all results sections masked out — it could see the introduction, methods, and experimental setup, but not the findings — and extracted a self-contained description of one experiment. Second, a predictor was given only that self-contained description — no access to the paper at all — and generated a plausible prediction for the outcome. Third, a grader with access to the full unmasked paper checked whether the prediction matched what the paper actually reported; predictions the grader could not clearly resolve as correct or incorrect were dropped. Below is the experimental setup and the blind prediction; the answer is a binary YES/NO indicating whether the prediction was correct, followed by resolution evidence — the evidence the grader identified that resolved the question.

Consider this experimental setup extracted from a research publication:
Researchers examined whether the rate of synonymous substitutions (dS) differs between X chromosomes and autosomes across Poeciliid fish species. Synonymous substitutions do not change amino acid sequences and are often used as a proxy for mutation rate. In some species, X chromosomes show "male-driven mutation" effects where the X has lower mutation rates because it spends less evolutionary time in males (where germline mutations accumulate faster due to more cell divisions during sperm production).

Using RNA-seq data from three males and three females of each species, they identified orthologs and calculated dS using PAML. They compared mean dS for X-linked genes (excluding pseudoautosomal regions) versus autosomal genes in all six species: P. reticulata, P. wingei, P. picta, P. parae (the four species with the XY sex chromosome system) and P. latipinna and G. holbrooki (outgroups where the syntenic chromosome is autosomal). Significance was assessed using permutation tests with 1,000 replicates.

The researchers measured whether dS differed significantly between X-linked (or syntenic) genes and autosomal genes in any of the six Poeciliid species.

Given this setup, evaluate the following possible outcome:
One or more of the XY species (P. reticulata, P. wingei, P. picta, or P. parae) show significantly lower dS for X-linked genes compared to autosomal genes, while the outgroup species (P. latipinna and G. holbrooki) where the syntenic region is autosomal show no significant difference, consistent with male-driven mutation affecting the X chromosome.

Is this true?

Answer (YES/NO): NO